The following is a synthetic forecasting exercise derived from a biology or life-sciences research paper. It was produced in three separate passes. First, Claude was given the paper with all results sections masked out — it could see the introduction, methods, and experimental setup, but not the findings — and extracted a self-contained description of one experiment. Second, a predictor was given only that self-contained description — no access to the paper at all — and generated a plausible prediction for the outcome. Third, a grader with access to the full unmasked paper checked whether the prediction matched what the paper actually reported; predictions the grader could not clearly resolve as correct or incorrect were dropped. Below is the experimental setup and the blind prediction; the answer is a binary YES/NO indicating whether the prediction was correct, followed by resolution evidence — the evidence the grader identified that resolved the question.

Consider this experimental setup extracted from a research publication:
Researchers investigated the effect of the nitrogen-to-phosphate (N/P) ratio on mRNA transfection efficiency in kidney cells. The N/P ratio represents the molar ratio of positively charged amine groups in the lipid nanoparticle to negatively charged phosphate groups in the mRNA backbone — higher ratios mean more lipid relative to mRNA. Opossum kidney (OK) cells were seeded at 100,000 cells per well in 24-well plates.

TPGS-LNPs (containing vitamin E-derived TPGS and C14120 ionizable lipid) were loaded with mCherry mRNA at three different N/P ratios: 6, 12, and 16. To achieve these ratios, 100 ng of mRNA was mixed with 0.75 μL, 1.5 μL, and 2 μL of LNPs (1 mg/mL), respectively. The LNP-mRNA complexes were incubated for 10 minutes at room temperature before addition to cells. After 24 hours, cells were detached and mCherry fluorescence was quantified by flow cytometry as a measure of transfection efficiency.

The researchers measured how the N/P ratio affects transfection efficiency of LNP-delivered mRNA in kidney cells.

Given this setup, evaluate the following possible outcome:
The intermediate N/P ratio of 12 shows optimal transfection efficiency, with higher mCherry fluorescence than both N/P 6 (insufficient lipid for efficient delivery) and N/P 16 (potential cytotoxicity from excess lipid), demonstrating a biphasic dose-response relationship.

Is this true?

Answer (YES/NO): NO